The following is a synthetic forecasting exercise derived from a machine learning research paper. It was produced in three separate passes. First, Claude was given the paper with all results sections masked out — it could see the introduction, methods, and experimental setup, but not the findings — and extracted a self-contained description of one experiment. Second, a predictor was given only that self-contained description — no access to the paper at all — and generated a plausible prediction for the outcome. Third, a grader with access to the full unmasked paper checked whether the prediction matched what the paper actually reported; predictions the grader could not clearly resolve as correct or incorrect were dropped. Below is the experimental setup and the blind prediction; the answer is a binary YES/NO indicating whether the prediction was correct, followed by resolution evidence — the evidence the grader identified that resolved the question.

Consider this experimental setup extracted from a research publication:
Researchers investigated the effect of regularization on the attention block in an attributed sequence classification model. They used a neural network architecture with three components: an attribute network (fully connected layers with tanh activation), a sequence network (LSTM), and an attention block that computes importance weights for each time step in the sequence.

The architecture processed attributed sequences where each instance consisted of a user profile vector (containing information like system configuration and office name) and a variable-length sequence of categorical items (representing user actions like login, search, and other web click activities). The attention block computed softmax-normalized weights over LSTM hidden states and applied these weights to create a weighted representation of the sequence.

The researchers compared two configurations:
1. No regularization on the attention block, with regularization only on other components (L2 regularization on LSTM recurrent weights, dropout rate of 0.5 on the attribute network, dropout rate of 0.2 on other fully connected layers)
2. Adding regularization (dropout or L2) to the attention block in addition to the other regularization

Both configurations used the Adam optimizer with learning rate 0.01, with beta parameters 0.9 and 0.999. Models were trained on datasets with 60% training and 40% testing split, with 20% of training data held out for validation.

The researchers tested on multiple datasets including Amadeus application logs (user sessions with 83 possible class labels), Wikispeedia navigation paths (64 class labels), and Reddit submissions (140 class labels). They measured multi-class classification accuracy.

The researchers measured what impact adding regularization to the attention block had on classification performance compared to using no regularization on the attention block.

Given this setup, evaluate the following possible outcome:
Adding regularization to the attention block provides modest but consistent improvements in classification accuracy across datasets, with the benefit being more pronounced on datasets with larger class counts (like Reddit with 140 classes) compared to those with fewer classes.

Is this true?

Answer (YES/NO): NO